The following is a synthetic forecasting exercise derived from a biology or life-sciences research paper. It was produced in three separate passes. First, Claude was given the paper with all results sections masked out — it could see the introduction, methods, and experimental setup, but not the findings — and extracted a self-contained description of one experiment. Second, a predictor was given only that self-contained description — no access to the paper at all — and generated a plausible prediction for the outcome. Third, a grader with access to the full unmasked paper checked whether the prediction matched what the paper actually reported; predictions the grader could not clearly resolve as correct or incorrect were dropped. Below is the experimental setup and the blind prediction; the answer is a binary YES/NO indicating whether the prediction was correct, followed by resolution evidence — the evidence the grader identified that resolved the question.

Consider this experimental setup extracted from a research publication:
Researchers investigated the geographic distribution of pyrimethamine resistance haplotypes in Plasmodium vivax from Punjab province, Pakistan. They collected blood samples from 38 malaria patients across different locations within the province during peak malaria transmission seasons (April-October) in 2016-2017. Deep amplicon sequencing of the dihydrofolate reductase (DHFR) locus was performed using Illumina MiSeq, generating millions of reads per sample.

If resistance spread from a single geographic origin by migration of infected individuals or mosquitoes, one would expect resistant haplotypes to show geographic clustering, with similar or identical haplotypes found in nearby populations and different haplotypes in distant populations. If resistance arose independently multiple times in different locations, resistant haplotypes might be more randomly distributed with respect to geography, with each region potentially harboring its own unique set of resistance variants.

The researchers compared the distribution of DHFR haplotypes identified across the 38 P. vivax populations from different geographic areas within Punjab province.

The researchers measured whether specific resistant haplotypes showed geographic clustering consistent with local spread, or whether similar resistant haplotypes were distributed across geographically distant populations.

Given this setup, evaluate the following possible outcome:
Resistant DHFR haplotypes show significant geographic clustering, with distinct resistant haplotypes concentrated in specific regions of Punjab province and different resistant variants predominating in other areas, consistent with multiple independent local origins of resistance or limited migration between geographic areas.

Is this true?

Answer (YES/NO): NO